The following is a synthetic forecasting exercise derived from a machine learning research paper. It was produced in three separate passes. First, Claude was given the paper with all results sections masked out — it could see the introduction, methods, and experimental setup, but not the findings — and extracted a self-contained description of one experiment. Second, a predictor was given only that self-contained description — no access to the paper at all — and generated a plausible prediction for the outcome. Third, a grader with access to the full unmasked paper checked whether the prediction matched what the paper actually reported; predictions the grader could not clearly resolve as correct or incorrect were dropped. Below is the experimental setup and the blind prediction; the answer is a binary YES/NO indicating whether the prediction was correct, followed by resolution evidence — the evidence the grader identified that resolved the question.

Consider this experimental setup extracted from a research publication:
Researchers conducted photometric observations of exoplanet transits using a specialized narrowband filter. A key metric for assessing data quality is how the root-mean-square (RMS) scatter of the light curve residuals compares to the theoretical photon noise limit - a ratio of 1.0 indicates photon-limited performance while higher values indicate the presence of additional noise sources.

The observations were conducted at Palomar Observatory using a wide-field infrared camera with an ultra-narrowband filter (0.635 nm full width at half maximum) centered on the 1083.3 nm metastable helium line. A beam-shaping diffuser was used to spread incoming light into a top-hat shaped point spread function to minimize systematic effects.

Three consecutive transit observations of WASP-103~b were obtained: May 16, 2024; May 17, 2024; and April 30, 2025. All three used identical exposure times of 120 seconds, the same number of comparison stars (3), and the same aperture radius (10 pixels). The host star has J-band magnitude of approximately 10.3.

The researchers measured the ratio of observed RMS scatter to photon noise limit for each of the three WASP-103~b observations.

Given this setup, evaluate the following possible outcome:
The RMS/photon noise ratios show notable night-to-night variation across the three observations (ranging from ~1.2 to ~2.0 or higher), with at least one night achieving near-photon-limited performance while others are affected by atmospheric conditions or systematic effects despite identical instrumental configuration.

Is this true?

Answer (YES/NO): NO